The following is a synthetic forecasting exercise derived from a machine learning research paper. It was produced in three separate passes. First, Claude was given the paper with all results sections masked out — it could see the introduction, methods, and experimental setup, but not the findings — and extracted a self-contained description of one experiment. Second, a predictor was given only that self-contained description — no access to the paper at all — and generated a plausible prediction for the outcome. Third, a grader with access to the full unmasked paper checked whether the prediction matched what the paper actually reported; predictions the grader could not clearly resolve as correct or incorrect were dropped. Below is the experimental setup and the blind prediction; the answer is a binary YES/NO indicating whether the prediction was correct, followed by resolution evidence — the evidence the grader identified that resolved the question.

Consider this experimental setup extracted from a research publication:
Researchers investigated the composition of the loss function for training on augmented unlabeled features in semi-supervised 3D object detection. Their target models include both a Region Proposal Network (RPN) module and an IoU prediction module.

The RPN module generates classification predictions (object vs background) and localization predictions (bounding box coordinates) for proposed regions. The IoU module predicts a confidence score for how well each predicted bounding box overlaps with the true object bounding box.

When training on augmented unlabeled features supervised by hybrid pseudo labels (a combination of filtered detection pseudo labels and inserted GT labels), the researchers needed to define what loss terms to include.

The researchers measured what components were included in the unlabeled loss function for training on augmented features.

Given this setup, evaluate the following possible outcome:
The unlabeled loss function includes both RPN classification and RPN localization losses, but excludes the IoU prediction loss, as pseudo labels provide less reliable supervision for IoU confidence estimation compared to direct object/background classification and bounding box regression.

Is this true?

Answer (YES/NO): NO